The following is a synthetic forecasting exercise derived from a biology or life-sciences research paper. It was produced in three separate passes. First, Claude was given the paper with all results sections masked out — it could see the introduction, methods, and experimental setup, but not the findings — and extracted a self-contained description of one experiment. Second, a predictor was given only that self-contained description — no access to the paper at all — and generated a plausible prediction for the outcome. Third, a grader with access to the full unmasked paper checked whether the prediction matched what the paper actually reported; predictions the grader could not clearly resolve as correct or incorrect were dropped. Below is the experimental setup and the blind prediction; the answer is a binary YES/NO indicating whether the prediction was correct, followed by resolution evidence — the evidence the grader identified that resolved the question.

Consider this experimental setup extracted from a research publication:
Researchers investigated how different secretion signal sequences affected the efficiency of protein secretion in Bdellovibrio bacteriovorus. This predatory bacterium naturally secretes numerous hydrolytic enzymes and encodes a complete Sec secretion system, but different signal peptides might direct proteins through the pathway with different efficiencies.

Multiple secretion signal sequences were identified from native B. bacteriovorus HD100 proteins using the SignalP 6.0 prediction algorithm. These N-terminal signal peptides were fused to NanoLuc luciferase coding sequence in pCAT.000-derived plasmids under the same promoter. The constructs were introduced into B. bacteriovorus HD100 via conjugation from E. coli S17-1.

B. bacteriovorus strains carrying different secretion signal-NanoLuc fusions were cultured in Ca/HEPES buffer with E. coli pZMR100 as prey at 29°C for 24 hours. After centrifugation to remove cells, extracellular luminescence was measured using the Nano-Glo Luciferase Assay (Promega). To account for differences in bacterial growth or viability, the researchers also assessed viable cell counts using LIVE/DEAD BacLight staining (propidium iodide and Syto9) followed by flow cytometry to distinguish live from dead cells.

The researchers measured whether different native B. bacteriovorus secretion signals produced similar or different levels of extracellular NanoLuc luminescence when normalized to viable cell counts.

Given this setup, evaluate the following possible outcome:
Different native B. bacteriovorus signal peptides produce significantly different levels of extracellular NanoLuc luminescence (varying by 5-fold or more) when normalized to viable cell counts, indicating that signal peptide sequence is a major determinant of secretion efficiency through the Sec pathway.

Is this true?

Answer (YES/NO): NO